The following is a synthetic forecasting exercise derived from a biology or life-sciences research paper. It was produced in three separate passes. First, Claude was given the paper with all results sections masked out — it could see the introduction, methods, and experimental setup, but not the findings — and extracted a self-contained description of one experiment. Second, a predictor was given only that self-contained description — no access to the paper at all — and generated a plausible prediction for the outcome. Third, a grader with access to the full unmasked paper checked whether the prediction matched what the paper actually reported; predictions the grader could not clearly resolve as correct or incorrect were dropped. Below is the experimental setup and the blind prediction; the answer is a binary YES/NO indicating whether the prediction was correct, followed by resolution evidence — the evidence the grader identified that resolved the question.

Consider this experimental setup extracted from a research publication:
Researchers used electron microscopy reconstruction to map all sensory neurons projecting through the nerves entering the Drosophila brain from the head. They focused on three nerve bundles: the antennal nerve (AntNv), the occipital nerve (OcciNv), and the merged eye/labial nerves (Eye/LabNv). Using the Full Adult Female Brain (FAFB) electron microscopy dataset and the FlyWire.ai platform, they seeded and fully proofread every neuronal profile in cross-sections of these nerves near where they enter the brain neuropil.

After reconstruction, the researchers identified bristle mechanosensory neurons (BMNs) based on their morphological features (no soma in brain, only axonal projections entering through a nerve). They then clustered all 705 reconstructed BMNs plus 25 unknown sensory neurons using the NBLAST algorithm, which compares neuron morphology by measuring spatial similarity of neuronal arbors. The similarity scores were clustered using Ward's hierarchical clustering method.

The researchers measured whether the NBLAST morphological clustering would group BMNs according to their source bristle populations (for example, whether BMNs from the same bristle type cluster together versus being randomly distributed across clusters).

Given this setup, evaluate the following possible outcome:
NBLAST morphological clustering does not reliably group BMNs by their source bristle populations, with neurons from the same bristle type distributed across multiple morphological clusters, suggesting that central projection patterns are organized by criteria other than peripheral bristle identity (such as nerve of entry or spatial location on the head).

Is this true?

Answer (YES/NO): NO